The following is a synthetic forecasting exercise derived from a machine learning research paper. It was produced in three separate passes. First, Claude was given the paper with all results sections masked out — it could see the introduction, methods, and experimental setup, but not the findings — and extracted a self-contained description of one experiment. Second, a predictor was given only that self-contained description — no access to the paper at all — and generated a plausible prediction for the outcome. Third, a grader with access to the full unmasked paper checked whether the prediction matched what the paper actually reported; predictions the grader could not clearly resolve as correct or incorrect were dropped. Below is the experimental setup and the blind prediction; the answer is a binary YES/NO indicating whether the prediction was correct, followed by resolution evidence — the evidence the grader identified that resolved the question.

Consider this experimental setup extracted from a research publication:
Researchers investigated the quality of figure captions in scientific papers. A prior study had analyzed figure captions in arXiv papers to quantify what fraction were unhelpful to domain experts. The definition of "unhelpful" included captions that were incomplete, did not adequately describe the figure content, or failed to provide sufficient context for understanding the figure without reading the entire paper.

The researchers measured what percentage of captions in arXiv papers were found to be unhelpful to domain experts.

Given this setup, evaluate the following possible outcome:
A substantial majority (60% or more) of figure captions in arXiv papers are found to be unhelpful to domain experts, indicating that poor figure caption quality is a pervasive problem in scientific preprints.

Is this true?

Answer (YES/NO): NO